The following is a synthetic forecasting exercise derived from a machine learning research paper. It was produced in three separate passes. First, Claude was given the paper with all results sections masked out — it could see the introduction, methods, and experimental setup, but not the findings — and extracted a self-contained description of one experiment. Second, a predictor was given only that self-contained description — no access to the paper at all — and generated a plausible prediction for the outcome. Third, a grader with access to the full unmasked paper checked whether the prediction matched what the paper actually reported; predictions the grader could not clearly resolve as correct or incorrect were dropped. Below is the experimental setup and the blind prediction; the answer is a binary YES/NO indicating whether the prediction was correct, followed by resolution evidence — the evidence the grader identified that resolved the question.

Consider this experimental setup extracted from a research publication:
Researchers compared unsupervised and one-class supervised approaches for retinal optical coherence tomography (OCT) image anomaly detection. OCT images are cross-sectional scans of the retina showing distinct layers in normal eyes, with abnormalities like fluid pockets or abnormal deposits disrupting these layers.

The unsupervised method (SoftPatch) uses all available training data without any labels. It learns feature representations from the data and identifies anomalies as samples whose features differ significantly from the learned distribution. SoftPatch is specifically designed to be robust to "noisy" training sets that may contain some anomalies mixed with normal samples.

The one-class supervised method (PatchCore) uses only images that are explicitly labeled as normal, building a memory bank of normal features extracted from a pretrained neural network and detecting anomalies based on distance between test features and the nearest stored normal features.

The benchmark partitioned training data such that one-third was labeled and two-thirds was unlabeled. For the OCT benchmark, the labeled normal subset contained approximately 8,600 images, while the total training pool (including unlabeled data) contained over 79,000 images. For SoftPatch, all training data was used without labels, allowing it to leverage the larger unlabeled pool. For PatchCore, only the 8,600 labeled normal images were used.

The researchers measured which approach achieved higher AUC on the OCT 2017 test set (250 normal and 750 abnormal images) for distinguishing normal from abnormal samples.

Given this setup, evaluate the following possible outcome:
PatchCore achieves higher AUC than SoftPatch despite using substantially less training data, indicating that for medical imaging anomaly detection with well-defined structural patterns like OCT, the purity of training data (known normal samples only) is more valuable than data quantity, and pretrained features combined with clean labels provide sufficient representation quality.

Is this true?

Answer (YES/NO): YES